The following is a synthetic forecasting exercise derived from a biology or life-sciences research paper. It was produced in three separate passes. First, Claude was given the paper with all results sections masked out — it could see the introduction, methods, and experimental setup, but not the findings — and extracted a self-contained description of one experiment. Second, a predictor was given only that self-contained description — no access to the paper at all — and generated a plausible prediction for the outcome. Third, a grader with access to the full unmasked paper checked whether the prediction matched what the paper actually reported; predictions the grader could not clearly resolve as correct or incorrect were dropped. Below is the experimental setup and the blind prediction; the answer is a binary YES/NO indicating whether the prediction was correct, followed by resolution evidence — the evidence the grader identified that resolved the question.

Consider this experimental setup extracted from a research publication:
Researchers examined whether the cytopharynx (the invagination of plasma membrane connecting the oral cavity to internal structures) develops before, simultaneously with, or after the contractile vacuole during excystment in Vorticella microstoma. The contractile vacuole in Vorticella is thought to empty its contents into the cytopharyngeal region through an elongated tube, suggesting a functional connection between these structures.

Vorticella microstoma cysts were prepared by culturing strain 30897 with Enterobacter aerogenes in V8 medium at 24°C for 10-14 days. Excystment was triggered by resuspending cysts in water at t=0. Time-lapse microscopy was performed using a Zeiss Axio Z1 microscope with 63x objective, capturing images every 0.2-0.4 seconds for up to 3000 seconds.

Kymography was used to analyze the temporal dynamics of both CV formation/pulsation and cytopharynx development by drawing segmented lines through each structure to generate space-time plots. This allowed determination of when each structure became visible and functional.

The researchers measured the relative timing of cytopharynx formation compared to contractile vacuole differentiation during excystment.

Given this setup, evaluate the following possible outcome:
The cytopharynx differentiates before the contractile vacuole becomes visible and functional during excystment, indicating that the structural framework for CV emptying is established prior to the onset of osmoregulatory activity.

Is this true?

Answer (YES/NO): NO